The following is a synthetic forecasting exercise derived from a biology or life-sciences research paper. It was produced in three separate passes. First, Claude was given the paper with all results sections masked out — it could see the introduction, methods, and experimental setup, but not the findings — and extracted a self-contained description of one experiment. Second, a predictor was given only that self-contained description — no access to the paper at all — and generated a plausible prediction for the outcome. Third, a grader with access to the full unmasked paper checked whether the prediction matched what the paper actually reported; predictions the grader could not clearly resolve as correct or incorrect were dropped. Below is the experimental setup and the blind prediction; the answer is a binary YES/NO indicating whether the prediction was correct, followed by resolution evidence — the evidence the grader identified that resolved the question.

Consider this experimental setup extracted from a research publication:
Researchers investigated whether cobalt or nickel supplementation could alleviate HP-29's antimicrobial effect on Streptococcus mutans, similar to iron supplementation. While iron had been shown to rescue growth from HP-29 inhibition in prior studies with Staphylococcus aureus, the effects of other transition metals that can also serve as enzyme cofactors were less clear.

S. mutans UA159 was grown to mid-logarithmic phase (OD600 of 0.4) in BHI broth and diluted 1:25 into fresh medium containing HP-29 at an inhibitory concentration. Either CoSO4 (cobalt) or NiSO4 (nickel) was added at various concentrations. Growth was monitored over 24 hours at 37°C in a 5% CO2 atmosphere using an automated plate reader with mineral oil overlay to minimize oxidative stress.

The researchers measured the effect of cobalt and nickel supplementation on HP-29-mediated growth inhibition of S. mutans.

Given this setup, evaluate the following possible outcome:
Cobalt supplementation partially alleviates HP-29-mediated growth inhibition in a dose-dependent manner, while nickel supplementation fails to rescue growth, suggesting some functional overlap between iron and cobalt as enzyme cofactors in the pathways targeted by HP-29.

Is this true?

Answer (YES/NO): NO